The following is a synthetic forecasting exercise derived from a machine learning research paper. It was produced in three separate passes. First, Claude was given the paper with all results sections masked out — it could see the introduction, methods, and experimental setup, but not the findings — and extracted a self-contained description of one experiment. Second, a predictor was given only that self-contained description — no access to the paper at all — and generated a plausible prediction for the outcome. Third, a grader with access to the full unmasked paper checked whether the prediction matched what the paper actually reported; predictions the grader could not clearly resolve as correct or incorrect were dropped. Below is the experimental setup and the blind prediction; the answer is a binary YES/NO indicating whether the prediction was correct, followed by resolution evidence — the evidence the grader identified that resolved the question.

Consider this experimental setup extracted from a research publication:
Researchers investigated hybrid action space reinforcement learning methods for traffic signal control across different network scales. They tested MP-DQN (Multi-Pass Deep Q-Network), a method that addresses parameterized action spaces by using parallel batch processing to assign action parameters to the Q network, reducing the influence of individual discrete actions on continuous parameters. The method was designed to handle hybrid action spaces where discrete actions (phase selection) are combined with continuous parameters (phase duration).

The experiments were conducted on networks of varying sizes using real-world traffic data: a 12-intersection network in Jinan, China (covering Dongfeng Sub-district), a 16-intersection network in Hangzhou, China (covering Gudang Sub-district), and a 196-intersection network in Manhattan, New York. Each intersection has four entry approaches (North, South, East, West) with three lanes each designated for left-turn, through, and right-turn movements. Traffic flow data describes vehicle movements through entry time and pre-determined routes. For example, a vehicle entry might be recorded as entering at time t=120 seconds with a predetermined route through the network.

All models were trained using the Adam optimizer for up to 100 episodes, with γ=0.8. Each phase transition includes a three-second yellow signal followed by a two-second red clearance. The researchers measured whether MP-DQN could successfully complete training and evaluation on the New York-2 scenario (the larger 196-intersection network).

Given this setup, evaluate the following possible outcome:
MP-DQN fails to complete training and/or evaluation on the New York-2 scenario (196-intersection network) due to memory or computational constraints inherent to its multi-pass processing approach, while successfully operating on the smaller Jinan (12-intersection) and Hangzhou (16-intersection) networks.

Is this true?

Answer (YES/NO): NO